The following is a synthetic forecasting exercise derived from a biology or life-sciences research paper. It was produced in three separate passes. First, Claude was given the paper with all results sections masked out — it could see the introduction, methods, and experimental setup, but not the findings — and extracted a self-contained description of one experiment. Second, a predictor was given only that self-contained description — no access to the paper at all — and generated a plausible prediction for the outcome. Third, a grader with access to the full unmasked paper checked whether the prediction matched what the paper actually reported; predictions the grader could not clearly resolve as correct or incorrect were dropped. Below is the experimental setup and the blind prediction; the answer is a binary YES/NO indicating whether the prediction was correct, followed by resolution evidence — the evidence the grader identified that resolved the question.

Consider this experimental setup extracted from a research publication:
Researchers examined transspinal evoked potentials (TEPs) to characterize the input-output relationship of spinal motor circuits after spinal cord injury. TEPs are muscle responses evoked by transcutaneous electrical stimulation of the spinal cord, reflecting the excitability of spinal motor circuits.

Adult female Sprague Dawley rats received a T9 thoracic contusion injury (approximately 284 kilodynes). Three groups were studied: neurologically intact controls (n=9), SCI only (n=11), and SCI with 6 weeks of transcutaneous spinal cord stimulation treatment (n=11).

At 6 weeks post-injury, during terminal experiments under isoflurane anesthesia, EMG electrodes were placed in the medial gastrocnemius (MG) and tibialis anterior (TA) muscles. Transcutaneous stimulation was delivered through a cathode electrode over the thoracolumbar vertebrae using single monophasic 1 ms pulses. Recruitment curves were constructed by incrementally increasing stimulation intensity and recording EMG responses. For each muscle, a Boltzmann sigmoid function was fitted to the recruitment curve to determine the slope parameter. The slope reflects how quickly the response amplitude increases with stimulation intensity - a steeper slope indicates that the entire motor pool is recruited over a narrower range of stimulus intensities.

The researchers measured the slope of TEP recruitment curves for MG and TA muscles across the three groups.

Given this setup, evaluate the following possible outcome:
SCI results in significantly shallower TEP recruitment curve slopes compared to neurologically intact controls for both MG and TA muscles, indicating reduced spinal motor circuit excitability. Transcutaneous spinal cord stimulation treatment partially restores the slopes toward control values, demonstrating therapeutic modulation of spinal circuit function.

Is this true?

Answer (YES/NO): NO